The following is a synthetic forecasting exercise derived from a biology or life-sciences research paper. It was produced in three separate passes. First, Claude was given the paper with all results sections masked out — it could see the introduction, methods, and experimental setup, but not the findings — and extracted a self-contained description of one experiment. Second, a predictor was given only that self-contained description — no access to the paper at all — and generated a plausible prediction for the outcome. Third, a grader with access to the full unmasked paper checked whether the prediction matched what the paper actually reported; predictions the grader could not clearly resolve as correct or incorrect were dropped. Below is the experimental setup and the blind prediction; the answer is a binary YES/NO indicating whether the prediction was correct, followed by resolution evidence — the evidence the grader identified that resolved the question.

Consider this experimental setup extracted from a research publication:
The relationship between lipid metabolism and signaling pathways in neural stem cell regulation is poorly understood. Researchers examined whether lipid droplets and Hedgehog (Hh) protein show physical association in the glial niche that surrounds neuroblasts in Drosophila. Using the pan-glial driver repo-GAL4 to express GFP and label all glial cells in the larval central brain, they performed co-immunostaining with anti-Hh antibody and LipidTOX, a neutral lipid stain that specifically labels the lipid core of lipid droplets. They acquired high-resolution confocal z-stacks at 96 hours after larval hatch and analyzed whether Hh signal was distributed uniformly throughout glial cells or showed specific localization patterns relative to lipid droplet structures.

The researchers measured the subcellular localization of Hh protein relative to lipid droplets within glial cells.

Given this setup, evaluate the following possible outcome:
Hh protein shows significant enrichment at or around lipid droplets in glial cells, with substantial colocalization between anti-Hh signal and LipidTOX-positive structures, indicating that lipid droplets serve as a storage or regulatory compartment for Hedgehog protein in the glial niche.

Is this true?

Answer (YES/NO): YES